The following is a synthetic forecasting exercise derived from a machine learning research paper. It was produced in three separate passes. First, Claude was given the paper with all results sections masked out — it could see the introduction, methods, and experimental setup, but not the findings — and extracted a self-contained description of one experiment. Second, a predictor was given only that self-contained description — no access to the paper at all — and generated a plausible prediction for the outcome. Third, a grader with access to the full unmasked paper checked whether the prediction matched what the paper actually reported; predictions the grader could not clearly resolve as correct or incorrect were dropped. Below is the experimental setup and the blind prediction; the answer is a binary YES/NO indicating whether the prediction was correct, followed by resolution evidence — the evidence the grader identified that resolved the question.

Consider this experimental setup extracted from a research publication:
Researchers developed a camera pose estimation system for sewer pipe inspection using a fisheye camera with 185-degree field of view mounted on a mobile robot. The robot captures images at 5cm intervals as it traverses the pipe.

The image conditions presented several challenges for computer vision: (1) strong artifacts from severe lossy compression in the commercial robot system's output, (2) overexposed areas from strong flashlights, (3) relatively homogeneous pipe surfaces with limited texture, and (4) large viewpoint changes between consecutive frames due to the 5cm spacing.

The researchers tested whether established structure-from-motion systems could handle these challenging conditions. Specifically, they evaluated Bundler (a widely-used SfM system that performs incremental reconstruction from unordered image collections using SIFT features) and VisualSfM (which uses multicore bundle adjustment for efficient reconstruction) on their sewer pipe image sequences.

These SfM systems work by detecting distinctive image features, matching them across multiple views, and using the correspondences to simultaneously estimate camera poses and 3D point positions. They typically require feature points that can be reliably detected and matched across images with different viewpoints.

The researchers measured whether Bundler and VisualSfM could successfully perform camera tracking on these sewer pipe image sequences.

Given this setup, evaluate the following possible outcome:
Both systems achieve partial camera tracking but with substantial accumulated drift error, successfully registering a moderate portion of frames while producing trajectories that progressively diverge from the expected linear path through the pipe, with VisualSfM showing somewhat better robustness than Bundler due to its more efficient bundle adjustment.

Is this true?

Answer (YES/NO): NO